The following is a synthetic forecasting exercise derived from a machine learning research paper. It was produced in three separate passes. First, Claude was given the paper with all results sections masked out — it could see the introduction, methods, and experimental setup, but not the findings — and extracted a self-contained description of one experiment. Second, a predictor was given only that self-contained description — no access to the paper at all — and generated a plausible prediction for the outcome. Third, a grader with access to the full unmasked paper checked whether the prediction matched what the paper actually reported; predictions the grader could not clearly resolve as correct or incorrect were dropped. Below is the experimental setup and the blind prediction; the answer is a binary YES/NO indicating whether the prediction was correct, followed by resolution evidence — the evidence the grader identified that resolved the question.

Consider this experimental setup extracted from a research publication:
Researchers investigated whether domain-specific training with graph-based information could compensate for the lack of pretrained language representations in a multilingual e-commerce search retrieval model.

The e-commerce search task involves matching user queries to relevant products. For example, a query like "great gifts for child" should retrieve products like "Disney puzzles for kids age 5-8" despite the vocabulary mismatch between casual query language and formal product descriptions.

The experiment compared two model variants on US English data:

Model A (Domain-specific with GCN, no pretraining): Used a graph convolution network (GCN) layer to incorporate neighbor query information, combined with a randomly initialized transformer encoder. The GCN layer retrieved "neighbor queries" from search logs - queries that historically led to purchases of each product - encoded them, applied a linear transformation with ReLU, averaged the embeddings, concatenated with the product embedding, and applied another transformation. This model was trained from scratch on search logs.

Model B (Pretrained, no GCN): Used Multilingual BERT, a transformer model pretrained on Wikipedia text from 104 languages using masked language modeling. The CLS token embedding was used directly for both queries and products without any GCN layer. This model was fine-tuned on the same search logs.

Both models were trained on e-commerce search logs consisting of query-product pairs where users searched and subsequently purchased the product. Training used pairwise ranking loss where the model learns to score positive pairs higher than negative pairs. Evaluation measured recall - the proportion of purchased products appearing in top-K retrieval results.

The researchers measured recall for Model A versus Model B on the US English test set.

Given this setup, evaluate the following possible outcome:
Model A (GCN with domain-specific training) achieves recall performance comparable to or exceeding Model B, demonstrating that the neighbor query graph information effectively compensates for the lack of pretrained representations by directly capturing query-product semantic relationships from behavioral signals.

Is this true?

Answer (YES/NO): YES